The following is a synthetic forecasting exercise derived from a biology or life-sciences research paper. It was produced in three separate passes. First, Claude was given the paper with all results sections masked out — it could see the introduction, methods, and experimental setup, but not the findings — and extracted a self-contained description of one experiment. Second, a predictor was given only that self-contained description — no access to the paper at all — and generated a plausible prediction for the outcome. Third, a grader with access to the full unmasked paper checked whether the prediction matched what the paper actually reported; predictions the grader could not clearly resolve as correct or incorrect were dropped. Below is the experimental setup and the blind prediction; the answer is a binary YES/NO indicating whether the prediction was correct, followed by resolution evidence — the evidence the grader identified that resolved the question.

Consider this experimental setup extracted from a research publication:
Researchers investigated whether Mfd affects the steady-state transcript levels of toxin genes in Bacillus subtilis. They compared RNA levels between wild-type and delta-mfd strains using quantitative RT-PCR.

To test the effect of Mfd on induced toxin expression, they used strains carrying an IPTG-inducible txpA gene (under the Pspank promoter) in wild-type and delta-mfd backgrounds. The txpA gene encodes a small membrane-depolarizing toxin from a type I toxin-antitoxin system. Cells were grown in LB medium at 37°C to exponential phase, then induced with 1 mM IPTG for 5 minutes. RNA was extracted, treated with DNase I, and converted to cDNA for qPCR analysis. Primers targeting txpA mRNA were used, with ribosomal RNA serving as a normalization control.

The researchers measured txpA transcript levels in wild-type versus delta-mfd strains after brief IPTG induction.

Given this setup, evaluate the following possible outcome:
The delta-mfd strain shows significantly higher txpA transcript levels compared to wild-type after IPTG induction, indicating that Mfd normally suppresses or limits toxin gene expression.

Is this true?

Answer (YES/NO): YES